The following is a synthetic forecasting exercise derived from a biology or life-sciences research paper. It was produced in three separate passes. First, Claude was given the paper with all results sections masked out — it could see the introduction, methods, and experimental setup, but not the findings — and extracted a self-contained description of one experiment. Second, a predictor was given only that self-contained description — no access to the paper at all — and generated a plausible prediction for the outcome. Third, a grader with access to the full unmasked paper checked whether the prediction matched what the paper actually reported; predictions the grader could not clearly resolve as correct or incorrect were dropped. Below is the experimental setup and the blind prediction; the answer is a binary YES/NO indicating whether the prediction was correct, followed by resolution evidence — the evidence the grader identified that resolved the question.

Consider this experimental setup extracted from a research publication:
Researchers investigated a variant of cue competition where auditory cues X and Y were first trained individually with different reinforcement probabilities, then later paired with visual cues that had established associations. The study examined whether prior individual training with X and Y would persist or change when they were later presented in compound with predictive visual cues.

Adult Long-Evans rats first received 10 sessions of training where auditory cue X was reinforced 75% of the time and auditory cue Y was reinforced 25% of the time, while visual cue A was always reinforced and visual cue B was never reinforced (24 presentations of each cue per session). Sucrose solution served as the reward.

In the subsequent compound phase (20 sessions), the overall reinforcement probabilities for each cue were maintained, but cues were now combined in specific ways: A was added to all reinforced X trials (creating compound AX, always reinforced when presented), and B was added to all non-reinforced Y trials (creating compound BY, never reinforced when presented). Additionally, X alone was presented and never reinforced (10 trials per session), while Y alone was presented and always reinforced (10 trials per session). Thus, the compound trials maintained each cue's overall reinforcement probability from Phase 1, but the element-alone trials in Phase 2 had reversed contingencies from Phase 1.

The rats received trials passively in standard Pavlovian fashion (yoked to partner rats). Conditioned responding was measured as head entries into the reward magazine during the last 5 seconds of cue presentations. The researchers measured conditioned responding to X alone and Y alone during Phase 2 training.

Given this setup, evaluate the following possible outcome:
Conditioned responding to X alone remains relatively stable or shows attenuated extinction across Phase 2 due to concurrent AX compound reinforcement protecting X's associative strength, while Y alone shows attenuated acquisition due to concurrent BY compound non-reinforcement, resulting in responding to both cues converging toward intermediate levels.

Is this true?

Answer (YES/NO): NO